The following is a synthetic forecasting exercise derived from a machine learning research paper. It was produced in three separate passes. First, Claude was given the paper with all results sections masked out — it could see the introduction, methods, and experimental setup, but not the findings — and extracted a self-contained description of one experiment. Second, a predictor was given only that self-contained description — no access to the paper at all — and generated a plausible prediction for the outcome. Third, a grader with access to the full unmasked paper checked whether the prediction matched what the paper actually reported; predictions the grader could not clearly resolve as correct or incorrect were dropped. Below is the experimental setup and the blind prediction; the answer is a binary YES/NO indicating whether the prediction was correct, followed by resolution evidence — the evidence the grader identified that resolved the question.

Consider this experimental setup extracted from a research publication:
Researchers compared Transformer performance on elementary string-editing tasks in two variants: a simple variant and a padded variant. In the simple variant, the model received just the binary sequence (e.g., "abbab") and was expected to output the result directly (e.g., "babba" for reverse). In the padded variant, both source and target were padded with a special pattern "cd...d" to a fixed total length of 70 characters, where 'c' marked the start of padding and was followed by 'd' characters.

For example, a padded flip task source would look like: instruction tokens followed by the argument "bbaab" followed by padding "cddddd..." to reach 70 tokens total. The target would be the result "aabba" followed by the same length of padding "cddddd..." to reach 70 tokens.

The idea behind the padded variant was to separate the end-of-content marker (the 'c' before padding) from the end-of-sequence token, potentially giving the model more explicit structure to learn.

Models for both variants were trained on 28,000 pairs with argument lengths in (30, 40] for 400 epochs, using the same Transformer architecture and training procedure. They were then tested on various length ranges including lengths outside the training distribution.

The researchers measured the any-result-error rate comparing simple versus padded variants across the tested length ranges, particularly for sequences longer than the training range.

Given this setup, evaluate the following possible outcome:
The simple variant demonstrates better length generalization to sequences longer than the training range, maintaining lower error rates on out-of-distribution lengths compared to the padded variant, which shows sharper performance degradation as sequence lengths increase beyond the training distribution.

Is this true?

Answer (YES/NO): NO